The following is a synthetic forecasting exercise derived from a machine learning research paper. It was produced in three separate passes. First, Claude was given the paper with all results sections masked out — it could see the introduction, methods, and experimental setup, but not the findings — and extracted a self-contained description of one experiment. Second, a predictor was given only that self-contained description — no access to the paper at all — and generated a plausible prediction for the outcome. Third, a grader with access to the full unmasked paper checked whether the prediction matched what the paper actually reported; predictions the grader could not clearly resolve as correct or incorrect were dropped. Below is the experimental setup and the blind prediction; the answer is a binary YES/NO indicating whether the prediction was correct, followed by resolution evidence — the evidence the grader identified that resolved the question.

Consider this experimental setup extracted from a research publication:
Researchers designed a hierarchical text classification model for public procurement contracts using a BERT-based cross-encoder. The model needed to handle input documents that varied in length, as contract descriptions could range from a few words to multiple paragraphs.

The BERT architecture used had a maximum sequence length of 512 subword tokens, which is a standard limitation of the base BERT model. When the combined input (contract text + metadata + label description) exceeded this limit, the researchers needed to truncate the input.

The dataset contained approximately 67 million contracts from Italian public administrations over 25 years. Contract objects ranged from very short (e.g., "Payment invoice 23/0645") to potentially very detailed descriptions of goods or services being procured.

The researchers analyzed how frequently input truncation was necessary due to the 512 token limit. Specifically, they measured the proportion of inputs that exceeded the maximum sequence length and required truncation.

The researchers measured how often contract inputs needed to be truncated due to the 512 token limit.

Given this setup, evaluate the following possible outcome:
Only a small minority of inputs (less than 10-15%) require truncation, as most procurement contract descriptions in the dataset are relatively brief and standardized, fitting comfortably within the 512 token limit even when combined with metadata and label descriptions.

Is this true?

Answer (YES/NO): NO